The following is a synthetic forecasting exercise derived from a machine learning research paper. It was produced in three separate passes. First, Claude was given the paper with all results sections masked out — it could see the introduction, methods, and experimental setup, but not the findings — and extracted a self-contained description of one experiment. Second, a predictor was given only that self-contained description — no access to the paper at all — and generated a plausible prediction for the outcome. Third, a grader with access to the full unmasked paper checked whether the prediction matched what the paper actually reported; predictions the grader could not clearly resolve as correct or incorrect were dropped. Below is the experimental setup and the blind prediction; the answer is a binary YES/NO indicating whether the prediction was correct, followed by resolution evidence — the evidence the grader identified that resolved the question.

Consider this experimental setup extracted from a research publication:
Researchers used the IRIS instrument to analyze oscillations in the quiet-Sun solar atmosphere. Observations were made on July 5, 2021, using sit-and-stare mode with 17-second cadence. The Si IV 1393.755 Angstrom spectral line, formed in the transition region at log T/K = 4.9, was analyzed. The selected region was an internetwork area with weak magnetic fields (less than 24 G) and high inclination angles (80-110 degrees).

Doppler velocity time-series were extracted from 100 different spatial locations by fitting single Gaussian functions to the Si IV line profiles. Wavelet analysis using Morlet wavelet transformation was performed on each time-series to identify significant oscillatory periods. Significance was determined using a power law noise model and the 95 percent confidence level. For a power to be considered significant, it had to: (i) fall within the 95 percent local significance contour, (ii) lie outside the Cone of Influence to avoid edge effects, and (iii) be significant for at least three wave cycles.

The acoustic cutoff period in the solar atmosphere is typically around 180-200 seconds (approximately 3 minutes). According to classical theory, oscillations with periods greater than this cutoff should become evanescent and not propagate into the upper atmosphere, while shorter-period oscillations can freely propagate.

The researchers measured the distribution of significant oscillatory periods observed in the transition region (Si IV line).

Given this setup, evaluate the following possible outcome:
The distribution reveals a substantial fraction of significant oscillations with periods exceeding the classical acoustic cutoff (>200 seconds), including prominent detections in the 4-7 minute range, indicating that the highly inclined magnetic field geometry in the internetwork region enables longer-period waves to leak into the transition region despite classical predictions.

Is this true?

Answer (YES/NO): NO